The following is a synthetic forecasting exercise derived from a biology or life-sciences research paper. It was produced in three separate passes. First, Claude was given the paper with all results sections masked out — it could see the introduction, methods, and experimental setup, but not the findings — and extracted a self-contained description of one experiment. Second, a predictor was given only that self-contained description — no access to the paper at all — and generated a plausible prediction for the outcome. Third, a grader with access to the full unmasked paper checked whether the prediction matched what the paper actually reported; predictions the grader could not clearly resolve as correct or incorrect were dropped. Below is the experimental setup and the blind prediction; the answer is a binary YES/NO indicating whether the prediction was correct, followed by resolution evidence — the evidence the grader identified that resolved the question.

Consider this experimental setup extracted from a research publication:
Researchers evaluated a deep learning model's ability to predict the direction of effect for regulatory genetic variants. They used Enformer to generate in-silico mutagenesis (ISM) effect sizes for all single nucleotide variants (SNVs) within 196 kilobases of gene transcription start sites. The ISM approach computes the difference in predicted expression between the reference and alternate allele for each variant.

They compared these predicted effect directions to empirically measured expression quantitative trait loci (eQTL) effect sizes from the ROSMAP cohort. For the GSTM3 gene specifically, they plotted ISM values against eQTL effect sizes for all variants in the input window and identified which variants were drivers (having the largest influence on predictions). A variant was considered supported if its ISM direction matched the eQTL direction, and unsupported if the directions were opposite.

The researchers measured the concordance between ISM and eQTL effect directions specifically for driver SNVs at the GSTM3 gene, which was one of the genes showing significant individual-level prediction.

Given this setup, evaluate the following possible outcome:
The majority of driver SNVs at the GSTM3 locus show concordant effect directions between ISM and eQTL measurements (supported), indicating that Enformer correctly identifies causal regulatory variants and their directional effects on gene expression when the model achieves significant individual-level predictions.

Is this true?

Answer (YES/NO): NO